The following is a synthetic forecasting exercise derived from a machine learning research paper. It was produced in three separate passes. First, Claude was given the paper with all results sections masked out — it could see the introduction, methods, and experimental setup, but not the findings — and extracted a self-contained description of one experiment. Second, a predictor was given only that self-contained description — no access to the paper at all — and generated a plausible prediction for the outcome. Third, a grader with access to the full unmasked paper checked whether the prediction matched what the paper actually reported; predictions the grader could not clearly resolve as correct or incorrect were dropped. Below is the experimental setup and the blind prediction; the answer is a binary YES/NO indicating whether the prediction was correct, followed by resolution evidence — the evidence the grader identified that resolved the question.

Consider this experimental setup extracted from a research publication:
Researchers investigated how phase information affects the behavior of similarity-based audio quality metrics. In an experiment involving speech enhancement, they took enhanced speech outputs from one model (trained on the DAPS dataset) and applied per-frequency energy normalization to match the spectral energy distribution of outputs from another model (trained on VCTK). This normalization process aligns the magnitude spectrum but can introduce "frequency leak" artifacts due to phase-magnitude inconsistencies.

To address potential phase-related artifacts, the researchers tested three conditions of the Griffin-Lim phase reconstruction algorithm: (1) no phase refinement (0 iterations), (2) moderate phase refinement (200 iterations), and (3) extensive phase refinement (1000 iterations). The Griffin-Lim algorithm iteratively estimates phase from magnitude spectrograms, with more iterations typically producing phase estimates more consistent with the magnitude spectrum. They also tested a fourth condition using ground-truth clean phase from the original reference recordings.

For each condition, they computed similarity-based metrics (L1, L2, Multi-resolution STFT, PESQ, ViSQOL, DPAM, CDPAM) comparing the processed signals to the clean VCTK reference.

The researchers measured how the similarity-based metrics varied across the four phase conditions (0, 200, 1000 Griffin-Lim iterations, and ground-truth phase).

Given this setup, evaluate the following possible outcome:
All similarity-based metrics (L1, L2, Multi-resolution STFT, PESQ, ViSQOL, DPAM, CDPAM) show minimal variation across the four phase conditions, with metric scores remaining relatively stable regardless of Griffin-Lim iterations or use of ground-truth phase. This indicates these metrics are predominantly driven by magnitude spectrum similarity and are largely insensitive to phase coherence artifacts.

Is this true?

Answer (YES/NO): NO